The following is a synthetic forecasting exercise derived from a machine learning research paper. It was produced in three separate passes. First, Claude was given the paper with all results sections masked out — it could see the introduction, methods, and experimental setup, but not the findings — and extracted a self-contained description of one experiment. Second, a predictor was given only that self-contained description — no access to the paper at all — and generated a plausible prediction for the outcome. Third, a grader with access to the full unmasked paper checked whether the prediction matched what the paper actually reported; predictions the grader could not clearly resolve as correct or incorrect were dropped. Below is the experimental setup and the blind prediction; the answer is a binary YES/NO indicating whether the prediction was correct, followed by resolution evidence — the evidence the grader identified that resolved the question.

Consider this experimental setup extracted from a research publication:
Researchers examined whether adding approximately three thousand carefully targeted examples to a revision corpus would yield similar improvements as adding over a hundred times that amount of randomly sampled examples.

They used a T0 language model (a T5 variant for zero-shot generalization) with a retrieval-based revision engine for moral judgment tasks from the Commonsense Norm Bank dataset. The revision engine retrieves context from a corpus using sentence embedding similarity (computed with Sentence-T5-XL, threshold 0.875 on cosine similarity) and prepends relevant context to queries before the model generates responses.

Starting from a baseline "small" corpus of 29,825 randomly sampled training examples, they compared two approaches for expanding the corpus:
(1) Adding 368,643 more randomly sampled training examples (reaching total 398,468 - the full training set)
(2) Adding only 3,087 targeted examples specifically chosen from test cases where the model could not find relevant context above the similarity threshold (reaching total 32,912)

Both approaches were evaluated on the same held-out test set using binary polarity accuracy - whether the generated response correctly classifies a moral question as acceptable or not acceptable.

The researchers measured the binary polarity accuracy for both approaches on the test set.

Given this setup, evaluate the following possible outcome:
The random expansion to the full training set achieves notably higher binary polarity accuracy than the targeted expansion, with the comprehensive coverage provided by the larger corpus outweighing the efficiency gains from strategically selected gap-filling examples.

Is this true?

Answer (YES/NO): NO